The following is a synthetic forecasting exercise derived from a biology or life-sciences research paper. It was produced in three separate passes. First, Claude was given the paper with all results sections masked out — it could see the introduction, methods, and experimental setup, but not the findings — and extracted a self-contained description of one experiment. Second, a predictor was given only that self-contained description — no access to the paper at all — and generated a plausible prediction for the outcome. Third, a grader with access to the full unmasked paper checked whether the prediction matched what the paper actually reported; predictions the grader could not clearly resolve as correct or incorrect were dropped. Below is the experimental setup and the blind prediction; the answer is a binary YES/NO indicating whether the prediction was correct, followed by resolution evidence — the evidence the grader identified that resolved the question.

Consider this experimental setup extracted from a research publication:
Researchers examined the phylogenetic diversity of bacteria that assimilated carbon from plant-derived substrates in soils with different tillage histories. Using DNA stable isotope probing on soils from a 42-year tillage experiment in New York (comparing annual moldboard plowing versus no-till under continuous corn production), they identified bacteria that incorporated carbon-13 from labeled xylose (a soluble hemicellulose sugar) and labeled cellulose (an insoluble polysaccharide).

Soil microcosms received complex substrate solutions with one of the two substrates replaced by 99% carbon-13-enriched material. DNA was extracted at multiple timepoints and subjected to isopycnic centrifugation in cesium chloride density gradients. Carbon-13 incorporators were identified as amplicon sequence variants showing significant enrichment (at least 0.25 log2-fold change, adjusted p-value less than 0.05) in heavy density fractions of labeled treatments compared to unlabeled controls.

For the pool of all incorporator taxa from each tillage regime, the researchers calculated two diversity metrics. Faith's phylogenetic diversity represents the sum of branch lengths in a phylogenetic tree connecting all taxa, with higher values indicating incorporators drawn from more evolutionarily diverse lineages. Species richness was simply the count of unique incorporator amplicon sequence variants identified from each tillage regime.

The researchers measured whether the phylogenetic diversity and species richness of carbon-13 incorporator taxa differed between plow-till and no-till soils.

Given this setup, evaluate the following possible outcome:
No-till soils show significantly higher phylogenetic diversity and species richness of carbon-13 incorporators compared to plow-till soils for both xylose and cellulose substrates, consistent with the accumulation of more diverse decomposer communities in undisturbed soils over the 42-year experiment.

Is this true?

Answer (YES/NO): NO